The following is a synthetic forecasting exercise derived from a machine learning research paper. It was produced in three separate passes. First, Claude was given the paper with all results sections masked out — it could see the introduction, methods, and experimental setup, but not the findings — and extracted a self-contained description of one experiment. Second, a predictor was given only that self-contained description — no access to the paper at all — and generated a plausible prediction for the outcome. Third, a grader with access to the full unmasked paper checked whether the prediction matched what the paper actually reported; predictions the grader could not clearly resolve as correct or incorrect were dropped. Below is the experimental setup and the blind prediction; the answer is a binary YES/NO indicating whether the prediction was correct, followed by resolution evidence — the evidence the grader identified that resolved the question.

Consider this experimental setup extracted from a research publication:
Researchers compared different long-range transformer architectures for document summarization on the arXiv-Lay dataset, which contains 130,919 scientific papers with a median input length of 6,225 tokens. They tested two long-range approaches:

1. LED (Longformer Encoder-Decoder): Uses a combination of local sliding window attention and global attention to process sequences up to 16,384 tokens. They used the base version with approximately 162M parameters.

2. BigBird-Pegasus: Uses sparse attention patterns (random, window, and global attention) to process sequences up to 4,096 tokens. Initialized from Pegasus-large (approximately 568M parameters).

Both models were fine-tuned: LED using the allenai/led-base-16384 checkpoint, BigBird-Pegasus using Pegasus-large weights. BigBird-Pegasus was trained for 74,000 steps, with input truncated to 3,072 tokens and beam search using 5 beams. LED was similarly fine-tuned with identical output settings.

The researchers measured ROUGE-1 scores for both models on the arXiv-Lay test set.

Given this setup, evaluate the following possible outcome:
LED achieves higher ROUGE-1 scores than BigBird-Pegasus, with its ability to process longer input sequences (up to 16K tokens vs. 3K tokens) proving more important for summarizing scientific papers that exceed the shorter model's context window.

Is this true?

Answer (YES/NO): YES